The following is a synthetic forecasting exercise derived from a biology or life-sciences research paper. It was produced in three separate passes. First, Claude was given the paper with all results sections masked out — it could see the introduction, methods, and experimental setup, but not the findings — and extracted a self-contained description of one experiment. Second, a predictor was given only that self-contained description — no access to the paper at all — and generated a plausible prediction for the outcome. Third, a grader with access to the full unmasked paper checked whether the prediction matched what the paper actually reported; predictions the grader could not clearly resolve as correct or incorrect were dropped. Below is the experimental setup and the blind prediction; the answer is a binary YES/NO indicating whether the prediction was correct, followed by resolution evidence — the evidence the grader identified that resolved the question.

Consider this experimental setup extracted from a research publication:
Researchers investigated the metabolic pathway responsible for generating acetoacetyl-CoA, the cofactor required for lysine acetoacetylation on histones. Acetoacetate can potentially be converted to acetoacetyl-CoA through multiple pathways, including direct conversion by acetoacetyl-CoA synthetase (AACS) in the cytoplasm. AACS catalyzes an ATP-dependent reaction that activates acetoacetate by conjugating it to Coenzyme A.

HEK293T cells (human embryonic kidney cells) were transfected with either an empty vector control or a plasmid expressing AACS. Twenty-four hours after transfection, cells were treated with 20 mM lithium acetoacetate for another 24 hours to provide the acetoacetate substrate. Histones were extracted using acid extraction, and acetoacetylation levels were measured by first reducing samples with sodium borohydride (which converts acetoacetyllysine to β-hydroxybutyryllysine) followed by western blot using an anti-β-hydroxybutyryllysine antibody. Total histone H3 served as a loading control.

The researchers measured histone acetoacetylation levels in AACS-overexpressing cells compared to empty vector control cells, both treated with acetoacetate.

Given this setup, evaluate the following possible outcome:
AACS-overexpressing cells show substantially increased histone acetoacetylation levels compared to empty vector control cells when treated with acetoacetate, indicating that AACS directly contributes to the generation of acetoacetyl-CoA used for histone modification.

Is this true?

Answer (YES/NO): YES